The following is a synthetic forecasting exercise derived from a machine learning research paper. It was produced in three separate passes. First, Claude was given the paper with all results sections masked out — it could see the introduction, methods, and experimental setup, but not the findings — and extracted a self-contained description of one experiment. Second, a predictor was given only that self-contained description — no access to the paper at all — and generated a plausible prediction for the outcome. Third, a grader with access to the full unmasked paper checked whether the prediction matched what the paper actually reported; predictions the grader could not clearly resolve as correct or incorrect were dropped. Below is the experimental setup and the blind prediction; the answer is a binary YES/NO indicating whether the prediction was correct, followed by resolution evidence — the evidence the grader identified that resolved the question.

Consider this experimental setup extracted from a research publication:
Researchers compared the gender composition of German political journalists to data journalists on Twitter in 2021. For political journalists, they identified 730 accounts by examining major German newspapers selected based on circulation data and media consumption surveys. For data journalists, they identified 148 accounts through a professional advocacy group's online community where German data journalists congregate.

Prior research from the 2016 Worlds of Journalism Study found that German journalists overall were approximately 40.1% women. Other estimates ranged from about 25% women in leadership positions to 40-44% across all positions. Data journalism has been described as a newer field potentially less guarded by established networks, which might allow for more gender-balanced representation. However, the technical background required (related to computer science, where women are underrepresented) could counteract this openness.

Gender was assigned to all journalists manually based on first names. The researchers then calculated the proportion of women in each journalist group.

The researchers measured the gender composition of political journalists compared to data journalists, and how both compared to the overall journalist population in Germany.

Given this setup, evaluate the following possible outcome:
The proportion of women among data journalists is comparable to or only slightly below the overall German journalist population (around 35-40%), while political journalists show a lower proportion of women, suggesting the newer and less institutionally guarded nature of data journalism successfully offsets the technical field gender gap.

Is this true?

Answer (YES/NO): NO